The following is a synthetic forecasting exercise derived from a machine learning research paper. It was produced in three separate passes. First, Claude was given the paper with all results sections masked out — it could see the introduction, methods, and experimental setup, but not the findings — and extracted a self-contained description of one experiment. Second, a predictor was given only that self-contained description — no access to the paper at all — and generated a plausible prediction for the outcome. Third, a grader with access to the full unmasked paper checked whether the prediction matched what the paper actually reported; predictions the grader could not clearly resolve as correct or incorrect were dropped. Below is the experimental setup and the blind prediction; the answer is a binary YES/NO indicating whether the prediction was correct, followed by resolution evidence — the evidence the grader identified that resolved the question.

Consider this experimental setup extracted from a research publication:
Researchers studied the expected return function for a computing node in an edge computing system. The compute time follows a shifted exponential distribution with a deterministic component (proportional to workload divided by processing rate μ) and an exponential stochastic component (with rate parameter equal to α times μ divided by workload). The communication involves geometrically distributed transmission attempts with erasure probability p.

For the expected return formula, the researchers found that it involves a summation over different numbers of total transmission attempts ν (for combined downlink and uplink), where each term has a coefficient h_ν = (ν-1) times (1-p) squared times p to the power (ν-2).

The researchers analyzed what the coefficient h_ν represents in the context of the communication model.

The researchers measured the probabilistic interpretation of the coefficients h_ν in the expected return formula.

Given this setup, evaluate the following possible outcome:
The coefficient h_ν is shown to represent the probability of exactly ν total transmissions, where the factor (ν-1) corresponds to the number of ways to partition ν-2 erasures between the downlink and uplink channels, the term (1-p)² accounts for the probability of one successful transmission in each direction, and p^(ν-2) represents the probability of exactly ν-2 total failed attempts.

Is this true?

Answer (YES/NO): NO